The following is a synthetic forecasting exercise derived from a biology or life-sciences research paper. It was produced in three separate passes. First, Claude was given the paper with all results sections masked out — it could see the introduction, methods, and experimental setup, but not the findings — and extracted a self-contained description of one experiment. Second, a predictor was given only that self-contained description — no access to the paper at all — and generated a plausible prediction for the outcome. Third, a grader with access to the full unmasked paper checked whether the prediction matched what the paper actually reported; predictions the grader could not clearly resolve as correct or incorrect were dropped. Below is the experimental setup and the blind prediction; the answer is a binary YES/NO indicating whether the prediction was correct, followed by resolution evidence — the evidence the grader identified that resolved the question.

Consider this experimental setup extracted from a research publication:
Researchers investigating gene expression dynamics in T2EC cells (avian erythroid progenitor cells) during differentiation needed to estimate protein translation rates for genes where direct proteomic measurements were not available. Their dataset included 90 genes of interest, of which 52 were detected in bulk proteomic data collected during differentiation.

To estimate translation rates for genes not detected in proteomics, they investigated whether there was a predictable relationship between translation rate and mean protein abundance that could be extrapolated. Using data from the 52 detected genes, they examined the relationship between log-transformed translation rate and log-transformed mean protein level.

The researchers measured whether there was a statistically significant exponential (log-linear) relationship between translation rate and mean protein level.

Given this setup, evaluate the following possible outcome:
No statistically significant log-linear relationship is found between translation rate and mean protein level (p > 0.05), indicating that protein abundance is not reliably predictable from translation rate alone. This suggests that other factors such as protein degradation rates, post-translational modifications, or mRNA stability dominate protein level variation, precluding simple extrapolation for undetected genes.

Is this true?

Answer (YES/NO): NO